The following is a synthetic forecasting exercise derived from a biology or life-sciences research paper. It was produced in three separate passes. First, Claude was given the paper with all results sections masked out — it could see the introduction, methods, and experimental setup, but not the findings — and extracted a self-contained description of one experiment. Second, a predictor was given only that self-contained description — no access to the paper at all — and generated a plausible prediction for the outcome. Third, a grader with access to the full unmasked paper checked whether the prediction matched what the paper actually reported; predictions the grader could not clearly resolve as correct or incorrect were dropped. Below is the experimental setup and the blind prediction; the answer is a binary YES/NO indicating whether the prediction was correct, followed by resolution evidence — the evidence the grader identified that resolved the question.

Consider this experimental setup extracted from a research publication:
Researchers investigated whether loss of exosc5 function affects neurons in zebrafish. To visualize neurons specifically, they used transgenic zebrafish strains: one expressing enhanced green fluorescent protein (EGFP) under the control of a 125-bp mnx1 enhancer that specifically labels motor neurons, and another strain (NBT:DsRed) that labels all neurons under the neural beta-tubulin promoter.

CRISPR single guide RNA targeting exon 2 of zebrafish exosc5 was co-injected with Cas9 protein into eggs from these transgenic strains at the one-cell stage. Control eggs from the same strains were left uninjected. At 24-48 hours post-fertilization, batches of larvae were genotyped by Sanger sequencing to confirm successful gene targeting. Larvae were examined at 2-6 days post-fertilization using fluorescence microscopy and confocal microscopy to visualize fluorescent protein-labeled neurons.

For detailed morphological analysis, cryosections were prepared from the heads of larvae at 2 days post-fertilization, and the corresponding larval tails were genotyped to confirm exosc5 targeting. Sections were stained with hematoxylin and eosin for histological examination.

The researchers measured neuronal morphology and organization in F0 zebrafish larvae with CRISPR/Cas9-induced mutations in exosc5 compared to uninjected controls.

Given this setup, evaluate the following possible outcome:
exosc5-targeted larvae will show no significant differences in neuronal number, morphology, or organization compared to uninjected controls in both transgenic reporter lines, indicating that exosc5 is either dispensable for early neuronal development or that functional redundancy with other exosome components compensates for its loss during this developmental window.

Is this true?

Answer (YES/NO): NO